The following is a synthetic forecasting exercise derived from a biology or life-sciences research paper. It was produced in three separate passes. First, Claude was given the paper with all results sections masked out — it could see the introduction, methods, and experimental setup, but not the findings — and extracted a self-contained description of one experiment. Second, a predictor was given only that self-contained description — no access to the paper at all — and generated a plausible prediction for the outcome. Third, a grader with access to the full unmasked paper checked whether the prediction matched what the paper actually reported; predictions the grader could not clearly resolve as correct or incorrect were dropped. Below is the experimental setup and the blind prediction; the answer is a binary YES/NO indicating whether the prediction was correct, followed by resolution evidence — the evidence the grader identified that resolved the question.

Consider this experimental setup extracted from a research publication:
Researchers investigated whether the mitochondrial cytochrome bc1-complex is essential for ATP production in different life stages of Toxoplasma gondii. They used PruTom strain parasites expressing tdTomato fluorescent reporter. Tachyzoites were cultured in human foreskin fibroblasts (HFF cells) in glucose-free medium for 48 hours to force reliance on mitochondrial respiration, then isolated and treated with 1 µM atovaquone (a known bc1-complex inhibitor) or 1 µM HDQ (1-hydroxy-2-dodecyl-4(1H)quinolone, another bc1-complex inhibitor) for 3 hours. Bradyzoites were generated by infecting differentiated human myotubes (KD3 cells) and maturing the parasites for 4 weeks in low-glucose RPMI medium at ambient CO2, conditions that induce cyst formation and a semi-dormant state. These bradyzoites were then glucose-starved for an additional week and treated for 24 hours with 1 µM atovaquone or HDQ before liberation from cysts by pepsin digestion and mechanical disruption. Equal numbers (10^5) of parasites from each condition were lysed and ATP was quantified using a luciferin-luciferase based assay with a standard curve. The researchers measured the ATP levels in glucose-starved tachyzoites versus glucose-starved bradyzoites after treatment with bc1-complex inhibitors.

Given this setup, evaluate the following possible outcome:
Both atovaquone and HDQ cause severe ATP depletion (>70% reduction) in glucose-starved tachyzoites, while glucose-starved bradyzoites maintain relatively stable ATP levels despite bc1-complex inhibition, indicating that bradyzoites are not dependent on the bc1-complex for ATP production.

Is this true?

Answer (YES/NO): NO